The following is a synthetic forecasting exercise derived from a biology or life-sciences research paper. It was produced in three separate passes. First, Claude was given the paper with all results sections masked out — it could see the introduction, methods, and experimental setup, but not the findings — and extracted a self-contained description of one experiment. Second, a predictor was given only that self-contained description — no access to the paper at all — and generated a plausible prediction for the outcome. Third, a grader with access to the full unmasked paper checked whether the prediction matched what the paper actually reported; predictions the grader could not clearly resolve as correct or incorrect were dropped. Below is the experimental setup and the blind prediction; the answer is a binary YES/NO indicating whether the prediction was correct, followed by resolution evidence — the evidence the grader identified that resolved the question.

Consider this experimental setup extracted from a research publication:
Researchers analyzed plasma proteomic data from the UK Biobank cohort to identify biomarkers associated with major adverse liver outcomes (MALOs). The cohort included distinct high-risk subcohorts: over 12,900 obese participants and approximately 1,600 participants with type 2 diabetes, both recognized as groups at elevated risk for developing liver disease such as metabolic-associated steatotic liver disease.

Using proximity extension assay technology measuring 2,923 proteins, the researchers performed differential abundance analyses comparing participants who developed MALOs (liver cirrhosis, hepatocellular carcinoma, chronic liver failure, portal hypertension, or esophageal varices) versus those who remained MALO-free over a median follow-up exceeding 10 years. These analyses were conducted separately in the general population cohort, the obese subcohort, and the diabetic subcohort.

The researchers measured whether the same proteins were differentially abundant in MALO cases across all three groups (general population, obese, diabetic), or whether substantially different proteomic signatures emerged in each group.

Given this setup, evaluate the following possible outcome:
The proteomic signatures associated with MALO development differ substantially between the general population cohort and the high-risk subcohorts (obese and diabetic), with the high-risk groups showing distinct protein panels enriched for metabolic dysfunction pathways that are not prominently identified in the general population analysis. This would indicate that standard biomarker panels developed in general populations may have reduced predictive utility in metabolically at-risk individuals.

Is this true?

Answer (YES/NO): NO